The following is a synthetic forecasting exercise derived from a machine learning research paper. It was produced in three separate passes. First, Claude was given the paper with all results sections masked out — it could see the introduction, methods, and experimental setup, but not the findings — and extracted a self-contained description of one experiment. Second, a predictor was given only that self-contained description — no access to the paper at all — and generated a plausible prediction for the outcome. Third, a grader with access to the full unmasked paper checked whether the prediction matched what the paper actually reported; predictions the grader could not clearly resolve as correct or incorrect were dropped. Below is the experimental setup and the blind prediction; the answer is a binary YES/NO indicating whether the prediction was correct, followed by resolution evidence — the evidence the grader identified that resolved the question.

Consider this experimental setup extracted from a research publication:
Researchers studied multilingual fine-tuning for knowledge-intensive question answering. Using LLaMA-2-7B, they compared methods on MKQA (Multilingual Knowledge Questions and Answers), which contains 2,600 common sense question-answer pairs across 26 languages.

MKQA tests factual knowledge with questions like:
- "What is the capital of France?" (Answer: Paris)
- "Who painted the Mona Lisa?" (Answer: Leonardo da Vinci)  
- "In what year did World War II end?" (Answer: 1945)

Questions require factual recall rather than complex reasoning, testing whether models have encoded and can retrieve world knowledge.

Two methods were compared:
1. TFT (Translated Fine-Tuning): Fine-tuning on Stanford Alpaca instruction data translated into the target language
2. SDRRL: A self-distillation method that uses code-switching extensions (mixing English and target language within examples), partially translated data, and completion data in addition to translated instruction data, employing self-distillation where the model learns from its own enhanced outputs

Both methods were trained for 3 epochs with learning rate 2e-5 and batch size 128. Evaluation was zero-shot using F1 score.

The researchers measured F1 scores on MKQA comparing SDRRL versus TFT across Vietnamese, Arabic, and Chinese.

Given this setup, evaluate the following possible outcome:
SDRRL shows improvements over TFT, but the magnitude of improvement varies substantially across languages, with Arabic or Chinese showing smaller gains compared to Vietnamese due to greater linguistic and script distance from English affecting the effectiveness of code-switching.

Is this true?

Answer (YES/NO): NO